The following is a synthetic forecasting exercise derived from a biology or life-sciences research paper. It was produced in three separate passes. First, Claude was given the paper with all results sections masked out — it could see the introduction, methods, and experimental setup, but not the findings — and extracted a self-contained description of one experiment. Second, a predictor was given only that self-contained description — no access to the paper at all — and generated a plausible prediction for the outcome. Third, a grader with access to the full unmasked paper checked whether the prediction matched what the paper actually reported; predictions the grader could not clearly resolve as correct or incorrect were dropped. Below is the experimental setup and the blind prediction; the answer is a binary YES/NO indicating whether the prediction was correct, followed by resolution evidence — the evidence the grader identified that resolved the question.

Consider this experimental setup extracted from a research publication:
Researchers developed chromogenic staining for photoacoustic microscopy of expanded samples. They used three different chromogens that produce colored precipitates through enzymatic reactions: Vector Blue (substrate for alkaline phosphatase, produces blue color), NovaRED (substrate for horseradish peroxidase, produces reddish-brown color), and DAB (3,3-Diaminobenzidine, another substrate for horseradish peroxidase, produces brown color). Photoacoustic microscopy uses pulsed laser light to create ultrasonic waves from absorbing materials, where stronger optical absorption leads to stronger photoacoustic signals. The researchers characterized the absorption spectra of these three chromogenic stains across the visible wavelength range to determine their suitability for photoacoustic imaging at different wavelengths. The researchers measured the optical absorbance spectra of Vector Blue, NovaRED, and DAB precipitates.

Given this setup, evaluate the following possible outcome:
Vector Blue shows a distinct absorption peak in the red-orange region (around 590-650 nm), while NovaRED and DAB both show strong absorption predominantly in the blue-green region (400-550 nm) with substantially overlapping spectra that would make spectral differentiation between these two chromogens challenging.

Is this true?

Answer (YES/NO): NO